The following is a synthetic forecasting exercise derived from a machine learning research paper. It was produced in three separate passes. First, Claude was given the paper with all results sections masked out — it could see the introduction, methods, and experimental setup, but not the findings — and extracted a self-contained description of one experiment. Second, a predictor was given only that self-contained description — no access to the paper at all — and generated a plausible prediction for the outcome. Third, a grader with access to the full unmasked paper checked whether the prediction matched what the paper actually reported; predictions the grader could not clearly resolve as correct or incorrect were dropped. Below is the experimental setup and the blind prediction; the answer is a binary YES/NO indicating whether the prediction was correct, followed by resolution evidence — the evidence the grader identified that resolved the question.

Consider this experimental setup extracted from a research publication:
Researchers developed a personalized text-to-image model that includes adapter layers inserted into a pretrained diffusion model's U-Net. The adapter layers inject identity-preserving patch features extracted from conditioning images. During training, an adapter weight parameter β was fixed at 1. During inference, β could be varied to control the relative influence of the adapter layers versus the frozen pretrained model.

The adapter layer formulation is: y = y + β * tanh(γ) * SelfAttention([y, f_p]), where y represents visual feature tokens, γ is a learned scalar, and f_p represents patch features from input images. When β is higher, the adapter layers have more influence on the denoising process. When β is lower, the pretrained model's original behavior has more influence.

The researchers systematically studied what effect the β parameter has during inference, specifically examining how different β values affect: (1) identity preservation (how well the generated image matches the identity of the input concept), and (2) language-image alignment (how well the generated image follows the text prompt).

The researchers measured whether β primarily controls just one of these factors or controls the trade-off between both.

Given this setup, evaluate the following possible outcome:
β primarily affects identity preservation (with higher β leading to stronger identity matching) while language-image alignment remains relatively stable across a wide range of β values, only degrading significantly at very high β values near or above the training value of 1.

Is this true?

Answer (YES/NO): NO